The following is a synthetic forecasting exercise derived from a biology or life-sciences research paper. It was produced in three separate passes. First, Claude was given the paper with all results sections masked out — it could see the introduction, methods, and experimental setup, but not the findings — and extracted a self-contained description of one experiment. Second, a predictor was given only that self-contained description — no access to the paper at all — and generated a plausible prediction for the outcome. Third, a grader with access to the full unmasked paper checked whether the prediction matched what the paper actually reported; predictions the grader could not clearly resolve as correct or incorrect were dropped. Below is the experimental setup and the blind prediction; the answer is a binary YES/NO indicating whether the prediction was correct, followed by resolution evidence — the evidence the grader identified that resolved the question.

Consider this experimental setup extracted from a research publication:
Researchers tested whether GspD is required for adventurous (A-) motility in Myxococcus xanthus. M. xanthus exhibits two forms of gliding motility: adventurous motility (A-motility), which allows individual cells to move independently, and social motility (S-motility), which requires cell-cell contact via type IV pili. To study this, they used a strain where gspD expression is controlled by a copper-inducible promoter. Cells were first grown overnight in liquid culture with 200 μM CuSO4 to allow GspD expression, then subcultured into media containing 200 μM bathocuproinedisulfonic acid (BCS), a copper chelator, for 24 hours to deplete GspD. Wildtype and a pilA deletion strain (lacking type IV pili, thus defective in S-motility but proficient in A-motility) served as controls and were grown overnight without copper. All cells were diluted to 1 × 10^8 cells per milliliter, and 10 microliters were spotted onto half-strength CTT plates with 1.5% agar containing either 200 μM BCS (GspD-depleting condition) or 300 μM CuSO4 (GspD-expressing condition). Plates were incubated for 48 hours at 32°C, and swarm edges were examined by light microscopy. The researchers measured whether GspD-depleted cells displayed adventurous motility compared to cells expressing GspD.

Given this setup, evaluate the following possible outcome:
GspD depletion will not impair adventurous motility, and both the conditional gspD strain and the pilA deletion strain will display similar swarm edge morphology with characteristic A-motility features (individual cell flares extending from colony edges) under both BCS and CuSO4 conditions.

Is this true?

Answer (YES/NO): NO